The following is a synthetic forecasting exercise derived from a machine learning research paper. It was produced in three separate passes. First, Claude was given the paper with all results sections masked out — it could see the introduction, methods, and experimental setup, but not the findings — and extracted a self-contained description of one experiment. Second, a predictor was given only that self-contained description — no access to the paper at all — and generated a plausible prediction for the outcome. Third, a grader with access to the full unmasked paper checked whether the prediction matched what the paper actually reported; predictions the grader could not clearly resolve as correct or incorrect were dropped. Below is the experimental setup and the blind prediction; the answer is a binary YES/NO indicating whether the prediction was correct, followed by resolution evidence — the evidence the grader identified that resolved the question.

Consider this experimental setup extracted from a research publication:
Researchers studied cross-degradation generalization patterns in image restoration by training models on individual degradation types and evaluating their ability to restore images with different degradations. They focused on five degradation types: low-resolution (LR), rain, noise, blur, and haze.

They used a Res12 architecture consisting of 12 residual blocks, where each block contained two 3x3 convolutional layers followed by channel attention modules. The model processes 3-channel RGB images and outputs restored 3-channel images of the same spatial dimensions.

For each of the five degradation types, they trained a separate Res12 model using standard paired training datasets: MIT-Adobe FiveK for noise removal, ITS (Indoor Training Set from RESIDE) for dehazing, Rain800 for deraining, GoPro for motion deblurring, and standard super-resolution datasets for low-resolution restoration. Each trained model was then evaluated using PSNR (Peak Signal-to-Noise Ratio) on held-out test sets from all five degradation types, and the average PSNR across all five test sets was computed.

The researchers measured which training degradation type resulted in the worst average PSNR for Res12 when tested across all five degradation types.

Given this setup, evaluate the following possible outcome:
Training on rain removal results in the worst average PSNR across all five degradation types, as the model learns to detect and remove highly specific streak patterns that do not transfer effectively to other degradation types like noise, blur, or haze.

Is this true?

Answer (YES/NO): NO